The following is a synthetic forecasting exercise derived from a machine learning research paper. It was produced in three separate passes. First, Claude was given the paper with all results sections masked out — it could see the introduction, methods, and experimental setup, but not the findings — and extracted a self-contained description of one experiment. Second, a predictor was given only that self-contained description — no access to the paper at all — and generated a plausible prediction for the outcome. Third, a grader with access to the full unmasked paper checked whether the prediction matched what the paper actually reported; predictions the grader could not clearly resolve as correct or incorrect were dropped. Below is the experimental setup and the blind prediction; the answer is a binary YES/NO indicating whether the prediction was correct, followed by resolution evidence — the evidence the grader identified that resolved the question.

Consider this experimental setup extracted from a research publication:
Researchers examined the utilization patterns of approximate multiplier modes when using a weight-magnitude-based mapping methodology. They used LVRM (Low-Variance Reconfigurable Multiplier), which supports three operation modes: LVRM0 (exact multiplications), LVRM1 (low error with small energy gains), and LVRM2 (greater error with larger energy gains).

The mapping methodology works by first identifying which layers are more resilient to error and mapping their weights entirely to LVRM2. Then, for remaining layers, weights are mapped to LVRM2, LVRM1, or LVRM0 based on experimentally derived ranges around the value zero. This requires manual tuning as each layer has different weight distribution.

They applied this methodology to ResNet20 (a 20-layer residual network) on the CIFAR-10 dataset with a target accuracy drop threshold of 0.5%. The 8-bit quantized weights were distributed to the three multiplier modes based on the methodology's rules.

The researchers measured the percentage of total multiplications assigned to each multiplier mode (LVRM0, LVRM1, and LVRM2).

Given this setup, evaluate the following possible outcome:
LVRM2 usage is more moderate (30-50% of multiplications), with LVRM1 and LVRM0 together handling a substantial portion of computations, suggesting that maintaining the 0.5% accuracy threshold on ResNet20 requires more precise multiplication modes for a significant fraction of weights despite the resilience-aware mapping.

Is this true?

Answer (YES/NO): NO